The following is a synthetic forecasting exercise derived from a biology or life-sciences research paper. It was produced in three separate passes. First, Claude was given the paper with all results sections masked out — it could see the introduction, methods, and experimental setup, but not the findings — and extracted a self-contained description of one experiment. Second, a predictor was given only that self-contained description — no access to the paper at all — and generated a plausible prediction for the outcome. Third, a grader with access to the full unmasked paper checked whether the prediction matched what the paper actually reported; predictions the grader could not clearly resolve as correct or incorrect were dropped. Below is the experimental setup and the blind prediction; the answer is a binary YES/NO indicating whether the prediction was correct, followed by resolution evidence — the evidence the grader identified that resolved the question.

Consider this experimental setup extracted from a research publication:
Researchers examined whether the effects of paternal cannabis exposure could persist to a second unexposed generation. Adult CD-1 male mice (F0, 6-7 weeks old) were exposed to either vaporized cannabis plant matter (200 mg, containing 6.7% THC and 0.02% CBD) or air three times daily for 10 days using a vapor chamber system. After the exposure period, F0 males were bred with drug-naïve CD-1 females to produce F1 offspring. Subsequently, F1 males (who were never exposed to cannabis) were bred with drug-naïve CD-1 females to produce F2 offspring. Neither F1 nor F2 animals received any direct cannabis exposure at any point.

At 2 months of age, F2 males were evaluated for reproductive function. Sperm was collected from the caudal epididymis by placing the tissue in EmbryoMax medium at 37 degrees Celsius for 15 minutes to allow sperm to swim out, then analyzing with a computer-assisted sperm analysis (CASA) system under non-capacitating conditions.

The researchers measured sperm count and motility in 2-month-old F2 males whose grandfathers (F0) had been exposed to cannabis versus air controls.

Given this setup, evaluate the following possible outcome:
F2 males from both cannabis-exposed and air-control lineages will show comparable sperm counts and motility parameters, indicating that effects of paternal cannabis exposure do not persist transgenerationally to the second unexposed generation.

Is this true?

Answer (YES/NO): YES